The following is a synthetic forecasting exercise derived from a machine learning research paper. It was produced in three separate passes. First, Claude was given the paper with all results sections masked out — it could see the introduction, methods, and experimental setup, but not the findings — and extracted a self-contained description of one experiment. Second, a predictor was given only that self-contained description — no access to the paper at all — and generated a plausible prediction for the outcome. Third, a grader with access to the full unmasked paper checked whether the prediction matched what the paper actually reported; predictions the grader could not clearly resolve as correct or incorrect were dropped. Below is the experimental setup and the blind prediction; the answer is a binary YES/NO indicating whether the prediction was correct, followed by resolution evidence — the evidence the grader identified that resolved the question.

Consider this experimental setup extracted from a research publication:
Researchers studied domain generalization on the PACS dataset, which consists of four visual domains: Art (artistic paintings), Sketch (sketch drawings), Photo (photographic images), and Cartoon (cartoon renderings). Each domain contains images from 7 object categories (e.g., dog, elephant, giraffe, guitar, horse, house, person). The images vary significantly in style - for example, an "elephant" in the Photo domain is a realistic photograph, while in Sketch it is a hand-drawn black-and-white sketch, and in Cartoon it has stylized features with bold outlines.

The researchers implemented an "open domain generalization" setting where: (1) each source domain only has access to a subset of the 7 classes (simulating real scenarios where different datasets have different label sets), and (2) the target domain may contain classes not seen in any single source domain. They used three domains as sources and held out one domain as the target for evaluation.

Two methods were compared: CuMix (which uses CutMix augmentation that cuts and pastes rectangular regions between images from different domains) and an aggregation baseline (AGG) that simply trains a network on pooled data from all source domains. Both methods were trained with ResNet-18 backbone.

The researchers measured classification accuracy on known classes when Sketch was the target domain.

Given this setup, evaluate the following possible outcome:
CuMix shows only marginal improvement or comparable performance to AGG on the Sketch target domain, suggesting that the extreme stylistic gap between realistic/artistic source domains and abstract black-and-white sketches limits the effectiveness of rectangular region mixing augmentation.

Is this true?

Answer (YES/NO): NO